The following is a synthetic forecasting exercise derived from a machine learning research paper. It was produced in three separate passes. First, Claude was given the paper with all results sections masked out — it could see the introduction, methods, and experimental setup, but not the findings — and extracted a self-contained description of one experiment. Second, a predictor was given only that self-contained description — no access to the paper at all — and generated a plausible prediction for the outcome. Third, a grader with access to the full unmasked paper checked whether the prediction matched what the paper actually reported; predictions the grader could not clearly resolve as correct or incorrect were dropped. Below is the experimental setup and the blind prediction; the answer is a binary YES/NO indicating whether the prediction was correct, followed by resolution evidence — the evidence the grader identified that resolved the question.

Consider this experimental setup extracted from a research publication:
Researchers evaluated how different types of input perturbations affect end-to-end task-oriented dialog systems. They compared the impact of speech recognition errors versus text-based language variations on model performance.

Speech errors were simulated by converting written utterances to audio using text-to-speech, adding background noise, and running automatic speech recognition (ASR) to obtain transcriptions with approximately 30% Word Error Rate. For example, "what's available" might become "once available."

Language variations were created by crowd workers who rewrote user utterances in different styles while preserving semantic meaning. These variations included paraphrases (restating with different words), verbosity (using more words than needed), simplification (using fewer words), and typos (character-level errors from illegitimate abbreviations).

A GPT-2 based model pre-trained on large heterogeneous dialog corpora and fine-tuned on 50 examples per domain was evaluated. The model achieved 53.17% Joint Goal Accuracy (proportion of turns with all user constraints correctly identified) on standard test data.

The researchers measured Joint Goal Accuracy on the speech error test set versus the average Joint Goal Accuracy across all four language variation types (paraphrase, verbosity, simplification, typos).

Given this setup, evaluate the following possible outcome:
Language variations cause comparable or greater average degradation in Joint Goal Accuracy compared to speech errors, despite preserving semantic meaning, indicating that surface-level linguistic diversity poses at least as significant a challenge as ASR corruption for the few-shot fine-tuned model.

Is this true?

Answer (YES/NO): YES